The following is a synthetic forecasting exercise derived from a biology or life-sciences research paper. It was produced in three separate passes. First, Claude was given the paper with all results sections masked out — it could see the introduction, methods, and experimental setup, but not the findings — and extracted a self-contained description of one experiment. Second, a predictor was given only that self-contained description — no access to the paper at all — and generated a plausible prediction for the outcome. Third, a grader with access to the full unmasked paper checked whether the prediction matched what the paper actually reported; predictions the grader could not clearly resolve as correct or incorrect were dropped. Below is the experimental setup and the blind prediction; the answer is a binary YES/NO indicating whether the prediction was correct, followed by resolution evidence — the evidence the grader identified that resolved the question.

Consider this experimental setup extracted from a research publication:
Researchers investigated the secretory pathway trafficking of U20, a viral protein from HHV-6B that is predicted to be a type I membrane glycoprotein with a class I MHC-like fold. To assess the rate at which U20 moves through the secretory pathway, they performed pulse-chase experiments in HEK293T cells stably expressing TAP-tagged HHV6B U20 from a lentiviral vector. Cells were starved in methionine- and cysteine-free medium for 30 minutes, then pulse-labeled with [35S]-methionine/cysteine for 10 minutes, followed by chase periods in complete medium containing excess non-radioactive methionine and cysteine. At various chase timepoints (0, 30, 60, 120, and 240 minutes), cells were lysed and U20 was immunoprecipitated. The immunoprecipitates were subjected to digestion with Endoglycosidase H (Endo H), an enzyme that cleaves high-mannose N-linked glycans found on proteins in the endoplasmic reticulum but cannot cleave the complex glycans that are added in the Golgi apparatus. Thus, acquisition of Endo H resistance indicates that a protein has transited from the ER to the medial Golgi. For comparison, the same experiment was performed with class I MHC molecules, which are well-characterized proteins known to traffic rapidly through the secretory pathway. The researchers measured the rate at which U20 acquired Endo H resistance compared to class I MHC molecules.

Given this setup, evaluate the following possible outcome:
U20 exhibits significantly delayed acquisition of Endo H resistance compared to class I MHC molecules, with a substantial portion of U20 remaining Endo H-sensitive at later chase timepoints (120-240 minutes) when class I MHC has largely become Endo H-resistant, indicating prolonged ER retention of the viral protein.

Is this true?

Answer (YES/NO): YES